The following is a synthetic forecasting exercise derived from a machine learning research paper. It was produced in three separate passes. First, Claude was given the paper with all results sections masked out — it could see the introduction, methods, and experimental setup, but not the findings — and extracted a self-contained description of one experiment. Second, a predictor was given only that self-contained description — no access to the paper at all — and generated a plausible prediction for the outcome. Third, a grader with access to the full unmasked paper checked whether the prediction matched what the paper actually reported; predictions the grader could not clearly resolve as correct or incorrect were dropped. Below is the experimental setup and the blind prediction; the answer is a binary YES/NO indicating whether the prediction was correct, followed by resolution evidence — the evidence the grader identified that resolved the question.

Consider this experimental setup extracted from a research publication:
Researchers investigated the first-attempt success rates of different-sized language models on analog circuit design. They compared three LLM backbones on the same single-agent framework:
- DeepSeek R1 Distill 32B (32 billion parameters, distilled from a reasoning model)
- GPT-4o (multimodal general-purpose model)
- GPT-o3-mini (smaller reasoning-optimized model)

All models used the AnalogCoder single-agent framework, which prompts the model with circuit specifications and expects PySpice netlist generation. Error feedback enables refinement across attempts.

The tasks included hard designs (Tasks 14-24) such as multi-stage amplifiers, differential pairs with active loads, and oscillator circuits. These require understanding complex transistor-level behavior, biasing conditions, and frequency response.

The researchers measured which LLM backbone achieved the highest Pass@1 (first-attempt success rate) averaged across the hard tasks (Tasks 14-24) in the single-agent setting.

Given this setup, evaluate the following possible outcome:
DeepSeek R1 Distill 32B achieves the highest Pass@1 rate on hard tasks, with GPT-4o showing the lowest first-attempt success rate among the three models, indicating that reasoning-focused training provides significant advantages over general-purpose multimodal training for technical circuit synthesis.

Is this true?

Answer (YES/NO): NO